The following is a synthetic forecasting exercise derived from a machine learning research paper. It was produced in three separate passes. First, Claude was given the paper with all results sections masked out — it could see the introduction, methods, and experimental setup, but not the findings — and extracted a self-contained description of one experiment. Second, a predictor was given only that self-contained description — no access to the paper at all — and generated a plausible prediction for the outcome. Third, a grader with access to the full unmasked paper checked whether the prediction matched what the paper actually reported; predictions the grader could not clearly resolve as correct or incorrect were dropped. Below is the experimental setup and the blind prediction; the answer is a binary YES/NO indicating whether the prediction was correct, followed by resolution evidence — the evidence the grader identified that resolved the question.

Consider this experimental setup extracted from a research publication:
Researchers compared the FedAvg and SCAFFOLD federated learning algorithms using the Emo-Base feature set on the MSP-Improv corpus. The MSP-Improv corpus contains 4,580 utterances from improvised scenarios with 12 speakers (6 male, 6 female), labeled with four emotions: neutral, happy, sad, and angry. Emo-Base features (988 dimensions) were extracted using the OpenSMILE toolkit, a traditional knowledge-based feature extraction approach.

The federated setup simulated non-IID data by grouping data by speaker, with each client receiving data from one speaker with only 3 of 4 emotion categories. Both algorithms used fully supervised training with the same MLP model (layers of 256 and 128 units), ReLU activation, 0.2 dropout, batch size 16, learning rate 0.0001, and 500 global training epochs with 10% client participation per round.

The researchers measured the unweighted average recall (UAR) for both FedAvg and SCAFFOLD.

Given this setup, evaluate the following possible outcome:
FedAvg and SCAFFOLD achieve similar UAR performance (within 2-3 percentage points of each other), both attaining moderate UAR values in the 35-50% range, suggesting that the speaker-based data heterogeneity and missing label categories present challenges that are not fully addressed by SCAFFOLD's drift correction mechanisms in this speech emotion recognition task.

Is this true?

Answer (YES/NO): YES